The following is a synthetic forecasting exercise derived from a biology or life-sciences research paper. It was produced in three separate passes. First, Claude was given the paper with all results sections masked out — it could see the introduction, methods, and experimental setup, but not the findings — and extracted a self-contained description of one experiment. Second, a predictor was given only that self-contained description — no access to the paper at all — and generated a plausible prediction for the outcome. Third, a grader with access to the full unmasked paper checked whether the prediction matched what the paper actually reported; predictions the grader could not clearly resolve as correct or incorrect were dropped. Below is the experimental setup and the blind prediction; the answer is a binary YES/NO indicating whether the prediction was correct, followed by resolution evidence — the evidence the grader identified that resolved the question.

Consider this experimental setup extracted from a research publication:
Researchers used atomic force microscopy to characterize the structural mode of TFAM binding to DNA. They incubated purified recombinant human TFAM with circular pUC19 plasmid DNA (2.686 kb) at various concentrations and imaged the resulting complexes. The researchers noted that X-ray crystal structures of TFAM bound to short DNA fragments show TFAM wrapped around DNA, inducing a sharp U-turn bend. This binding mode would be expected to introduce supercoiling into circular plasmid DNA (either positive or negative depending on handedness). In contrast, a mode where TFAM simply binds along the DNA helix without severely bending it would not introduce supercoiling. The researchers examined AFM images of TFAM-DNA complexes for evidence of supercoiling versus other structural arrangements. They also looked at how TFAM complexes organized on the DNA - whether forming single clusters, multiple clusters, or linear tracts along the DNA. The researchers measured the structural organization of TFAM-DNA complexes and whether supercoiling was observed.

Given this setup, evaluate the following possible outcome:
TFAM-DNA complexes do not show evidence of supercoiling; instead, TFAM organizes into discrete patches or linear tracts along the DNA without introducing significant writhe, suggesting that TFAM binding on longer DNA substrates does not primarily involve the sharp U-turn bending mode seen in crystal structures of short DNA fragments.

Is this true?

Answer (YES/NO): YES